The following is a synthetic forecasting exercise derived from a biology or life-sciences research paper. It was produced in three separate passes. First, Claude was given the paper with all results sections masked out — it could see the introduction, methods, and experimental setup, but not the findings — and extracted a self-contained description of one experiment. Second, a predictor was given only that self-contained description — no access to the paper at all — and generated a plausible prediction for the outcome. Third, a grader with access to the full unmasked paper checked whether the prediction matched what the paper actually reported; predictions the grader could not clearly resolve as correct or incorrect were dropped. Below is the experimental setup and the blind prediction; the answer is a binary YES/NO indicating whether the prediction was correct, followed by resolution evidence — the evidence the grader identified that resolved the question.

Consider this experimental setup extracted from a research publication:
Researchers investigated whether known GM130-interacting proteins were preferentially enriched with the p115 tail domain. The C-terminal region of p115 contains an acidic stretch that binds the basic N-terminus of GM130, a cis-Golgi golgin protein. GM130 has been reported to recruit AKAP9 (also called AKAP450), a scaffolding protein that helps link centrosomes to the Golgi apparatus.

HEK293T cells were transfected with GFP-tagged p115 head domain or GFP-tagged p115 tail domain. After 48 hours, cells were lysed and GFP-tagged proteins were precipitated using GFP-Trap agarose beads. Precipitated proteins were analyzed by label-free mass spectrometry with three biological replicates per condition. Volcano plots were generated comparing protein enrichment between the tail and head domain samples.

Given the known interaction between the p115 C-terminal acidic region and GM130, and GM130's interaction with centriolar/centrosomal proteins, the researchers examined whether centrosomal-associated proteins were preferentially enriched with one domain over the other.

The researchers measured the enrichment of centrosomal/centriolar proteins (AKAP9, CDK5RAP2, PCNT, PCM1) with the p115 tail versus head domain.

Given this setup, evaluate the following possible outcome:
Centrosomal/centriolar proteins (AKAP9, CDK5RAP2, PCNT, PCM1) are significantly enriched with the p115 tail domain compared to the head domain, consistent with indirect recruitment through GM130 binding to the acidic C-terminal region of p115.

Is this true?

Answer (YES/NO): YES